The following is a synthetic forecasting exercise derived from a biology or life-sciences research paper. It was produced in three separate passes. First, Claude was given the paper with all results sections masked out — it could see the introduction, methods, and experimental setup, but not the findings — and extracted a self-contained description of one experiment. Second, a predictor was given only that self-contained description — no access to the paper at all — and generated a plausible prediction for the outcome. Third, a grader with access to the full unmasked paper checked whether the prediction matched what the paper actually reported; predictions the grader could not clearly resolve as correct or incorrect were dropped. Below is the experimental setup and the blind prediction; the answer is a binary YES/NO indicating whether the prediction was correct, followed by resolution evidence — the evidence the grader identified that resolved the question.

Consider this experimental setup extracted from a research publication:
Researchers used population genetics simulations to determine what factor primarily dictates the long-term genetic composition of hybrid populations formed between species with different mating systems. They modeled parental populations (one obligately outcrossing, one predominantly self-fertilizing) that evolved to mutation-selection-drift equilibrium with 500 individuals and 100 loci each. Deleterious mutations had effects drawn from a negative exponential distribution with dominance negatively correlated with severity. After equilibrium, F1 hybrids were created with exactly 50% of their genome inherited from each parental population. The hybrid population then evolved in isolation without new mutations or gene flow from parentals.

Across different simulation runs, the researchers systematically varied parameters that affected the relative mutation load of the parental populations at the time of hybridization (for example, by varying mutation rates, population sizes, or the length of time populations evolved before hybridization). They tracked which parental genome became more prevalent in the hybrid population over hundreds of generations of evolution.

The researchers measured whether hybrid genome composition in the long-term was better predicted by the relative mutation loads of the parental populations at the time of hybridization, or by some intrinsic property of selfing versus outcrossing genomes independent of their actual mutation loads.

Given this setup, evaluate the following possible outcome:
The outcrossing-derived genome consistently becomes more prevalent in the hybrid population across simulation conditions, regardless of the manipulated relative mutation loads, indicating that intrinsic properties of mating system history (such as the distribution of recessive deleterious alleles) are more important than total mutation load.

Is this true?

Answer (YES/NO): NO